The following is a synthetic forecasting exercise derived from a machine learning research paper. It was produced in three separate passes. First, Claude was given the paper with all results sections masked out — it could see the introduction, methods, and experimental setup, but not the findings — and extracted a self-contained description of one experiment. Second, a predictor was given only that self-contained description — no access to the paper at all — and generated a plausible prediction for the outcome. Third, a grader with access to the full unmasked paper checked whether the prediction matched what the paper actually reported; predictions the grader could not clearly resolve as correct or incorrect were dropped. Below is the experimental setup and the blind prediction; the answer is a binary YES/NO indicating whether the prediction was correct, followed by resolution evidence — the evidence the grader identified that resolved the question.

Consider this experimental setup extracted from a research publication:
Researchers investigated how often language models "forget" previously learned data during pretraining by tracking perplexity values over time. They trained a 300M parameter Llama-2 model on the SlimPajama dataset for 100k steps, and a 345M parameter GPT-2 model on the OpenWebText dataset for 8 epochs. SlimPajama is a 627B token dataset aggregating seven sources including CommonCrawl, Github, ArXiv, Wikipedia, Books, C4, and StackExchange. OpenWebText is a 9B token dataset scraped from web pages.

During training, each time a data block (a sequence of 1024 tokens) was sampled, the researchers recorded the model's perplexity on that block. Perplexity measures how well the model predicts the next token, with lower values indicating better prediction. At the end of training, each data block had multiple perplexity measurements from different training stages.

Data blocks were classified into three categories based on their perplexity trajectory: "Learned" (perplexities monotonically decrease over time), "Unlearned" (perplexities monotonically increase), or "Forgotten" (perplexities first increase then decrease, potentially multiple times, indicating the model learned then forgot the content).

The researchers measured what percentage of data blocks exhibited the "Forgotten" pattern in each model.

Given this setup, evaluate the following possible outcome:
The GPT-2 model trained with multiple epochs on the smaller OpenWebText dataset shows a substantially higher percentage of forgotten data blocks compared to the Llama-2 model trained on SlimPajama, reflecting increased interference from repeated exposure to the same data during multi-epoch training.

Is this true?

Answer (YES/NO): NO